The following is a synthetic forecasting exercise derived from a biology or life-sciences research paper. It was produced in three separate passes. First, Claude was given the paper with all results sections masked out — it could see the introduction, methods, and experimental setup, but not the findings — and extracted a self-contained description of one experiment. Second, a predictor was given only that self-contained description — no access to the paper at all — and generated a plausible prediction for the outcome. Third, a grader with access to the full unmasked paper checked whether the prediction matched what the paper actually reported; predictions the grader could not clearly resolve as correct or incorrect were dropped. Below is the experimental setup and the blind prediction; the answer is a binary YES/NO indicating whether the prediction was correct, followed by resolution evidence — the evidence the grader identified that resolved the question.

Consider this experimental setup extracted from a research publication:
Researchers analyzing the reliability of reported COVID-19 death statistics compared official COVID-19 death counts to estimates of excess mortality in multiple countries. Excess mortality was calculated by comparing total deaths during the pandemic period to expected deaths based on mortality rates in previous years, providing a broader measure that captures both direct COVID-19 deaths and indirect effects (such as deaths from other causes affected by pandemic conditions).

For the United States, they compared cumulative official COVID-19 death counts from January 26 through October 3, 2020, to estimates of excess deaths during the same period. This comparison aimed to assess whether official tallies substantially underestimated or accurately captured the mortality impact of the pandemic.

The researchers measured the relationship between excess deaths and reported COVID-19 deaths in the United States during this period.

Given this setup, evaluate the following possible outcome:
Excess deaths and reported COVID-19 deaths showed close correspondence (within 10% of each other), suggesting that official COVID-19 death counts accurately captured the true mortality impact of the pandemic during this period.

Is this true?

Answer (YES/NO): NO